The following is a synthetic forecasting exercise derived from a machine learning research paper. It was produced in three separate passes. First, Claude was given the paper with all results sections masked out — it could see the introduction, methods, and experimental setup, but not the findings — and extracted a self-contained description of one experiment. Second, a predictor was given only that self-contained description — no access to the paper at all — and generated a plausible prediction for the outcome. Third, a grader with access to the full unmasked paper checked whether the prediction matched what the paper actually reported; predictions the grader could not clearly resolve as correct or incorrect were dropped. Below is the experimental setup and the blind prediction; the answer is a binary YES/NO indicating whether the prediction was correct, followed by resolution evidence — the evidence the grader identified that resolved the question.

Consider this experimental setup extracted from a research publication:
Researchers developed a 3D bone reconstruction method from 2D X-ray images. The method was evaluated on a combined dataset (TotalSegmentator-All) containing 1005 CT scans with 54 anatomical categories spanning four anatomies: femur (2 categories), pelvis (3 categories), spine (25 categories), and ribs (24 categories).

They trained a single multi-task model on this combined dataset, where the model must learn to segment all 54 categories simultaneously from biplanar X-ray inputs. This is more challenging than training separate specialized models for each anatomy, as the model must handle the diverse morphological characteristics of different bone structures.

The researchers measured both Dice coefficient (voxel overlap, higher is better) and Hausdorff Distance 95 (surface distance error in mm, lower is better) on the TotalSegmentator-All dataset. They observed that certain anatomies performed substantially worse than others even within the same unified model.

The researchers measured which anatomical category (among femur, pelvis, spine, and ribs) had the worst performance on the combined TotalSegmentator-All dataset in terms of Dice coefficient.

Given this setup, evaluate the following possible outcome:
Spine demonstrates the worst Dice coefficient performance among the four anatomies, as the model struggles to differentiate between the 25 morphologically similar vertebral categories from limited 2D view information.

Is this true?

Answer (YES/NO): NO